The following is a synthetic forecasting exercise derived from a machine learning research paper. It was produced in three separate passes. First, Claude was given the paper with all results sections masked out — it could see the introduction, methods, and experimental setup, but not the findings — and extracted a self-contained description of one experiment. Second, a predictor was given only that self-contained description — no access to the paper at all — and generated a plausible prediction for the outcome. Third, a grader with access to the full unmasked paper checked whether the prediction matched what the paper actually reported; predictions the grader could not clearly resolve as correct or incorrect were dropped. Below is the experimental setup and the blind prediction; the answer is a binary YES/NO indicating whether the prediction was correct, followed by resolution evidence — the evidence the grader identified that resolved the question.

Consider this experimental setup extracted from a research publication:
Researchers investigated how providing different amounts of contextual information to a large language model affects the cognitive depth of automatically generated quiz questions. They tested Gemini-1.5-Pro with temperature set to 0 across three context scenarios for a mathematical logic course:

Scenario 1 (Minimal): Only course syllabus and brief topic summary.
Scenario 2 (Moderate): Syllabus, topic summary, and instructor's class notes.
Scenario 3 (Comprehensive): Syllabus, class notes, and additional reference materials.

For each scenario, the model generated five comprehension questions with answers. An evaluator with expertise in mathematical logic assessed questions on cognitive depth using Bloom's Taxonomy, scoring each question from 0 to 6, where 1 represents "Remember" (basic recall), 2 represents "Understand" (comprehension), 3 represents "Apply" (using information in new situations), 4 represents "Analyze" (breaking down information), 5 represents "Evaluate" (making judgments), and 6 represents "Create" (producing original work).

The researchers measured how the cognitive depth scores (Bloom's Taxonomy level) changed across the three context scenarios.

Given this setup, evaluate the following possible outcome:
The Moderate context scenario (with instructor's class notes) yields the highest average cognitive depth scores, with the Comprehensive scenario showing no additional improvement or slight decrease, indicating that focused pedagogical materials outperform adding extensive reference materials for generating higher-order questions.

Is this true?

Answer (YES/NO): NO